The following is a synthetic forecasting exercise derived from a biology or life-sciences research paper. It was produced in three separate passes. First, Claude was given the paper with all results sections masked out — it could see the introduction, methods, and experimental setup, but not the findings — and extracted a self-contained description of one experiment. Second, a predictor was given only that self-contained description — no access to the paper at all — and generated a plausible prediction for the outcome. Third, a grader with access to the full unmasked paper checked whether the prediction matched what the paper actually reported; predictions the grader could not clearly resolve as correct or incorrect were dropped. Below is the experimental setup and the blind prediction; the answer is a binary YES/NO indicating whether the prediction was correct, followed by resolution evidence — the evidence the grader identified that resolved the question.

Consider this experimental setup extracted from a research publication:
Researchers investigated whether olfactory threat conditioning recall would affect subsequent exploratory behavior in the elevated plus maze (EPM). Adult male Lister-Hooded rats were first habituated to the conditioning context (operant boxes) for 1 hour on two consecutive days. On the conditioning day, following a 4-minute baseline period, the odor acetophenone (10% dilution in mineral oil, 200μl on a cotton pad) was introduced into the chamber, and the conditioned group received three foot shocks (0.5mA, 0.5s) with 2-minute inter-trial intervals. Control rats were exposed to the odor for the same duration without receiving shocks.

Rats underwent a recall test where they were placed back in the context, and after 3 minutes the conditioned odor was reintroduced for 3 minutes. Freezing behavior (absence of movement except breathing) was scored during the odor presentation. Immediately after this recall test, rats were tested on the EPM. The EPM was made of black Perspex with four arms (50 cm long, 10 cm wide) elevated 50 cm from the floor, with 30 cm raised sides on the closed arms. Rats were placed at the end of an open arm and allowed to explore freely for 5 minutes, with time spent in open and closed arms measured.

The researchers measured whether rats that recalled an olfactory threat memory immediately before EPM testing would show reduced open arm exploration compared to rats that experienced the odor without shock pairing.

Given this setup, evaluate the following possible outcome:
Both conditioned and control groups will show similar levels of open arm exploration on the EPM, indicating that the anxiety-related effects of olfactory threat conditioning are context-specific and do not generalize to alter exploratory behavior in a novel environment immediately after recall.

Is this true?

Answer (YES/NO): YES